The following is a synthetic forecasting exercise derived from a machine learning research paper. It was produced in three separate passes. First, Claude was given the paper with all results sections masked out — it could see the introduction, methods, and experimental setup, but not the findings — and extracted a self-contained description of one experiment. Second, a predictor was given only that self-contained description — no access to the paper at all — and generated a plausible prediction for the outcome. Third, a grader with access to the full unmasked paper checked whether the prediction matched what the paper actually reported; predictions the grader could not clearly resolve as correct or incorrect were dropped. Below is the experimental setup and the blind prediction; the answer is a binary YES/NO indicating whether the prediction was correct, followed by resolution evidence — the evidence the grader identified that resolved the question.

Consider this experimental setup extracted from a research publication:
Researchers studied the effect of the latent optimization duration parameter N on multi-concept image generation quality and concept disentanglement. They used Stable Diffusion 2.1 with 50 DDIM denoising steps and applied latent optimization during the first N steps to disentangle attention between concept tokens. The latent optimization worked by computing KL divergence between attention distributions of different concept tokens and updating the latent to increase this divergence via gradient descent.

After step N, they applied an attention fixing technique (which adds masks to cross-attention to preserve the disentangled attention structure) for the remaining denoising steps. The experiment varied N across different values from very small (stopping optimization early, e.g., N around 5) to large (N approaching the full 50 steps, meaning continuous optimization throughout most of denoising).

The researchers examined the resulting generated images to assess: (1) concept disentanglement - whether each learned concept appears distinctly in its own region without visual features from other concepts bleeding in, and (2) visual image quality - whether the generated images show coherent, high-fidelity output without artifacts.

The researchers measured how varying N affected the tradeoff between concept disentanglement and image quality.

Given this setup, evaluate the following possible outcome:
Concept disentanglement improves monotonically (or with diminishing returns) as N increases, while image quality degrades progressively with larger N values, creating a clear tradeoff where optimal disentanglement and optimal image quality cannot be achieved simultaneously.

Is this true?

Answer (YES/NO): YES